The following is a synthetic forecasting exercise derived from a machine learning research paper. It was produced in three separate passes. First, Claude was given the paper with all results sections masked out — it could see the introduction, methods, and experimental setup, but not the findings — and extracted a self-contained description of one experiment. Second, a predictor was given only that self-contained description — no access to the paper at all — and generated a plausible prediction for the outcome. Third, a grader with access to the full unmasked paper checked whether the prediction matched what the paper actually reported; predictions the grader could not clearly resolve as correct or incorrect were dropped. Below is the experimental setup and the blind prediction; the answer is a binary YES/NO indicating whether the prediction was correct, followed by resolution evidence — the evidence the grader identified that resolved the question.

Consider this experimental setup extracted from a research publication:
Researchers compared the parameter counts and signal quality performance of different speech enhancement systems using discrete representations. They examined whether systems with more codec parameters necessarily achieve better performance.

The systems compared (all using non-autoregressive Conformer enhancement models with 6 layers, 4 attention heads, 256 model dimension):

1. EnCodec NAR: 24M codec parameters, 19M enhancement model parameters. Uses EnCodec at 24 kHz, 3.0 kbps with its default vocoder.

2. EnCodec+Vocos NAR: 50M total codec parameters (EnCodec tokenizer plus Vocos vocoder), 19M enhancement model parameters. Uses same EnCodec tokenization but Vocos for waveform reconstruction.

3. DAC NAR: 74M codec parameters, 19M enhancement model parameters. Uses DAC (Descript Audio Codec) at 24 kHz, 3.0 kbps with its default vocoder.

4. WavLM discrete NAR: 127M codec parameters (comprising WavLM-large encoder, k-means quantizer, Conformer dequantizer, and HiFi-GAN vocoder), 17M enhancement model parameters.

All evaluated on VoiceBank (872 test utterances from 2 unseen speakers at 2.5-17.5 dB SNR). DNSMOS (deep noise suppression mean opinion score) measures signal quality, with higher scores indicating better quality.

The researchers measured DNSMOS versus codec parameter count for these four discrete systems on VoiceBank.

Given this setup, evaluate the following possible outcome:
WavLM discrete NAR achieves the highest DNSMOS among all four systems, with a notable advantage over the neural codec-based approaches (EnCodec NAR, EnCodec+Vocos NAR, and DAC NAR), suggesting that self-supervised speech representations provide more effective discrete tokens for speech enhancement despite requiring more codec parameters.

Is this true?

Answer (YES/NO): NO